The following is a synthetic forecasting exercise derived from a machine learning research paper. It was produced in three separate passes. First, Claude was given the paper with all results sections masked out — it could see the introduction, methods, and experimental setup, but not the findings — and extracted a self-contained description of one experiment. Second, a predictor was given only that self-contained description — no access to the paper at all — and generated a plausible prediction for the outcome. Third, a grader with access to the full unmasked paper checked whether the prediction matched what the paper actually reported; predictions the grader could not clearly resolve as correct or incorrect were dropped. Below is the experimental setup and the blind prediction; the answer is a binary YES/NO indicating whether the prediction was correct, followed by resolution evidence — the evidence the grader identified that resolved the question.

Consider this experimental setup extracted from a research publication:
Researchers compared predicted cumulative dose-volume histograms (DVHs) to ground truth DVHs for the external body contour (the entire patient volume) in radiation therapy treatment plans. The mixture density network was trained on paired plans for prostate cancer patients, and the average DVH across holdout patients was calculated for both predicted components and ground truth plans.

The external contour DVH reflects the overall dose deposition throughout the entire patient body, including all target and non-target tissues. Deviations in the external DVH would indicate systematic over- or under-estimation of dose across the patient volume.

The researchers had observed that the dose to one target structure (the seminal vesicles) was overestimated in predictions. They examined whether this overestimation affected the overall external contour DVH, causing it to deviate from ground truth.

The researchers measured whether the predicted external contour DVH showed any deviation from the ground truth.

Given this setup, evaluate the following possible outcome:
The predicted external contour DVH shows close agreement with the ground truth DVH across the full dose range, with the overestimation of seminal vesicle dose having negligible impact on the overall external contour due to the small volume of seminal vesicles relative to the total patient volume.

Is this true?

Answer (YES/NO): NO